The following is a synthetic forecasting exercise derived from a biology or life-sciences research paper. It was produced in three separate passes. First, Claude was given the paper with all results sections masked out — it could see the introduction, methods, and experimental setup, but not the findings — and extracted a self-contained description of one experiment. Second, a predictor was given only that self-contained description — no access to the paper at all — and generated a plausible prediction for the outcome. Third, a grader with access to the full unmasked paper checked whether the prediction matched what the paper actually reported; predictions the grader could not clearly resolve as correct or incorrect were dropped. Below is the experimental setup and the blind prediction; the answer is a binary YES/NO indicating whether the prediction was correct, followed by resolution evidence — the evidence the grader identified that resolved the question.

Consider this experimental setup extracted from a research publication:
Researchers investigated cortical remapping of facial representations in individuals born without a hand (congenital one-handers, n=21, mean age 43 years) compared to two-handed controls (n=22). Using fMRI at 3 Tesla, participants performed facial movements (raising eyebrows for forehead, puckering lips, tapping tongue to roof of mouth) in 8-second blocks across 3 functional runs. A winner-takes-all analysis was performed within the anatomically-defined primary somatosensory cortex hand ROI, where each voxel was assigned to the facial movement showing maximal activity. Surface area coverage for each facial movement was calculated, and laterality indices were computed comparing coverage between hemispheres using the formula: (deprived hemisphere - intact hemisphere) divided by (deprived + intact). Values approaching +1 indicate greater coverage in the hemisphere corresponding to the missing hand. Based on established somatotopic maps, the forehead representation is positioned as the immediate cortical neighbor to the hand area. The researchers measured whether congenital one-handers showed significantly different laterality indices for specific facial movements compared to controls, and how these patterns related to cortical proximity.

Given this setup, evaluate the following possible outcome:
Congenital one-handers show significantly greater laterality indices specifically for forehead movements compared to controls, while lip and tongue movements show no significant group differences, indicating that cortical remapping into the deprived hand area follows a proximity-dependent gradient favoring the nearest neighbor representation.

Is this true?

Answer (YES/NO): NO